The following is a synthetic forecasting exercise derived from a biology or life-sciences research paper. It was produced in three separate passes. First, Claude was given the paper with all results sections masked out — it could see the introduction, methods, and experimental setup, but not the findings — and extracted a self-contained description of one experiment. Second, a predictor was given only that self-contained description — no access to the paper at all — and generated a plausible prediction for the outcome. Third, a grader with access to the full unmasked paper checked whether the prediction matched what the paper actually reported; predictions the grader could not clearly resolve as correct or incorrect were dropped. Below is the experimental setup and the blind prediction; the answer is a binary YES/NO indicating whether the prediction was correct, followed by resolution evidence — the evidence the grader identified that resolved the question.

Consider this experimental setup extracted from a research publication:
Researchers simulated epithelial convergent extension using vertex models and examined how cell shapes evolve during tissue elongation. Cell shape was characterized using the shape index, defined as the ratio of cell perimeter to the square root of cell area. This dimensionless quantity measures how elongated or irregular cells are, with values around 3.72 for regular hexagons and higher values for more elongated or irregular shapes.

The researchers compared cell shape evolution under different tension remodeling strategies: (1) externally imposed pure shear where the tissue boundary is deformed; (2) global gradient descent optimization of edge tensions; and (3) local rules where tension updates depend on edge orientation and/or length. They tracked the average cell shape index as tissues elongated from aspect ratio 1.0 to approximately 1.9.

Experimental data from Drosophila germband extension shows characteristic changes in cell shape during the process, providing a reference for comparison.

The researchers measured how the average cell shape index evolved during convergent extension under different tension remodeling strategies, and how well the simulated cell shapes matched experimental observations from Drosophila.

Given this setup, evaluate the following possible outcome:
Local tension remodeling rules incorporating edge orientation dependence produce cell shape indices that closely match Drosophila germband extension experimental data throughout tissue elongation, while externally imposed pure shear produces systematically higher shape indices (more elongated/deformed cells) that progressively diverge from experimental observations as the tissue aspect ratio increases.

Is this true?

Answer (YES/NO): NO